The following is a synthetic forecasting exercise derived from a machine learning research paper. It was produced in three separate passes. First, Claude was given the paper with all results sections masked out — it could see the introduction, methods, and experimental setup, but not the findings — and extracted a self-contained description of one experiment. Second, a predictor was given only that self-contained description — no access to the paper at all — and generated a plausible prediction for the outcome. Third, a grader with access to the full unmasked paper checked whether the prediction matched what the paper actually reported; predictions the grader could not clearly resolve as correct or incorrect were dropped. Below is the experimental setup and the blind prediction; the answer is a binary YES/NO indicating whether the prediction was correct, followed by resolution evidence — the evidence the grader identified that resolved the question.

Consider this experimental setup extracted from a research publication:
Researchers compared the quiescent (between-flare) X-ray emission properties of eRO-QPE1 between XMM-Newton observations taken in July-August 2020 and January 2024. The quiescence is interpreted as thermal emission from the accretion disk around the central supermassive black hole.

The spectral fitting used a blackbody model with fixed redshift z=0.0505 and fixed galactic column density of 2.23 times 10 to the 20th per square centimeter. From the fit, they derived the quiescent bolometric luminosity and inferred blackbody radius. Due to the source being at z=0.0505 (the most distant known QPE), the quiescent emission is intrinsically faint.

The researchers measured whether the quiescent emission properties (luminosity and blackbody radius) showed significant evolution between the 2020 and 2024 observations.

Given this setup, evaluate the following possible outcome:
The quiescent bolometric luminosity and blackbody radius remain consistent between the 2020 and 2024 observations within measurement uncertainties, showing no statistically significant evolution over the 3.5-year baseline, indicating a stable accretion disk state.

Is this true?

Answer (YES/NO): YES